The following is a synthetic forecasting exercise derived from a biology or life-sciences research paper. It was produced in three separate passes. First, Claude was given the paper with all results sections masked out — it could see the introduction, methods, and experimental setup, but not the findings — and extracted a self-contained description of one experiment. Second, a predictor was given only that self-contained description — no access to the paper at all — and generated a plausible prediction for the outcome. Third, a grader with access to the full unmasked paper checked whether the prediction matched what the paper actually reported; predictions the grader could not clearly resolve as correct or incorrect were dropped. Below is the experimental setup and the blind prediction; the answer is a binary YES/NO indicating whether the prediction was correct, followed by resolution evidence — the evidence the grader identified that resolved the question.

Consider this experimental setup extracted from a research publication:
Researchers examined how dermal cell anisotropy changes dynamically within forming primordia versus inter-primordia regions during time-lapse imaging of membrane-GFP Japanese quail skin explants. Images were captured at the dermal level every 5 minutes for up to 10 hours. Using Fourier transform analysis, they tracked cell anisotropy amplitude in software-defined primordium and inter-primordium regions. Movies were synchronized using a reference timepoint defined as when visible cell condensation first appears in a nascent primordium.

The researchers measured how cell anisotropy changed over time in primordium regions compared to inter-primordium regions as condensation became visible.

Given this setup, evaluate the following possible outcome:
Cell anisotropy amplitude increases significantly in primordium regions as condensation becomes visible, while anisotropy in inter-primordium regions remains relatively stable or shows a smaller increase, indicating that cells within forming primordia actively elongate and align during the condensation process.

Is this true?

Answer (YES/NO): NO